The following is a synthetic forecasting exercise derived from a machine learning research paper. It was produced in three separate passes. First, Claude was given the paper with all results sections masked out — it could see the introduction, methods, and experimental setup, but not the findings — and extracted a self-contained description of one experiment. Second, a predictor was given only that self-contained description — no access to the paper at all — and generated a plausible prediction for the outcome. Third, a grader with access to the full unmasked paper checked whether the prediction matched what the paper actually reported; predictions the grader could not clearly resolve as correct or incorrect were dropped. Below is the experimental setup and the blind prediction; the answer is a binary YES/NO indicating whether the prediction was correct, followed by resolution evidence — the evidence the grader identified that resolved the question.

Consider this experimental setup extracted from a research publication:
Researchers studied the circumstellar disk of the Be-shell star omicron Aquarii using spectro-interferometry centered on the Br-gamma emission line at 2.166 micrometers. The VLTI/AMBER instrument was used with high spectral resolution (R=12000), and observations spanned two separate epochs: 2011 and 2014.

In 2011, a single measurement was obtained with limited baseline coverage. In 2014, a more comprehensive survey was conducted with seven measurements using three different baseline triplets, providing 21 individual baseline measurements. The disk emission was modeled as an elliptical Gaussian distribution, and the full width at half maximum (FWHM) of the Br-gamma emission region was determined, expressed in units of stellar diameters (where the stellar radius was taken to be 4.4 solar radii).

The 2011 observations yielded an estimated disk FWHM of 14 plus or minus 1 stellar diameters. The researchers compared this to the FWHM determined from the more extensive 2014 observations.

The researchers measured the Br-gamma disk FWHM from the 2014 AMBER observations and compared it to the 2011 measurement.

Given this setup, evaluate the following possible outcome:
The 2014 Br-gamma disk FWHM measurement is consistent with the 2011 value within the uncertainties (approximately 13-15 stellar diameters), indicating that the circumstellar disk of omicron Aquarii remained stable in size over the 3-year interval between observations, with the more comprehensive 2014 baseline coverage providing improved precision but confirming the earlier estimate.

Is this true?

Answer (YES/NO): NO